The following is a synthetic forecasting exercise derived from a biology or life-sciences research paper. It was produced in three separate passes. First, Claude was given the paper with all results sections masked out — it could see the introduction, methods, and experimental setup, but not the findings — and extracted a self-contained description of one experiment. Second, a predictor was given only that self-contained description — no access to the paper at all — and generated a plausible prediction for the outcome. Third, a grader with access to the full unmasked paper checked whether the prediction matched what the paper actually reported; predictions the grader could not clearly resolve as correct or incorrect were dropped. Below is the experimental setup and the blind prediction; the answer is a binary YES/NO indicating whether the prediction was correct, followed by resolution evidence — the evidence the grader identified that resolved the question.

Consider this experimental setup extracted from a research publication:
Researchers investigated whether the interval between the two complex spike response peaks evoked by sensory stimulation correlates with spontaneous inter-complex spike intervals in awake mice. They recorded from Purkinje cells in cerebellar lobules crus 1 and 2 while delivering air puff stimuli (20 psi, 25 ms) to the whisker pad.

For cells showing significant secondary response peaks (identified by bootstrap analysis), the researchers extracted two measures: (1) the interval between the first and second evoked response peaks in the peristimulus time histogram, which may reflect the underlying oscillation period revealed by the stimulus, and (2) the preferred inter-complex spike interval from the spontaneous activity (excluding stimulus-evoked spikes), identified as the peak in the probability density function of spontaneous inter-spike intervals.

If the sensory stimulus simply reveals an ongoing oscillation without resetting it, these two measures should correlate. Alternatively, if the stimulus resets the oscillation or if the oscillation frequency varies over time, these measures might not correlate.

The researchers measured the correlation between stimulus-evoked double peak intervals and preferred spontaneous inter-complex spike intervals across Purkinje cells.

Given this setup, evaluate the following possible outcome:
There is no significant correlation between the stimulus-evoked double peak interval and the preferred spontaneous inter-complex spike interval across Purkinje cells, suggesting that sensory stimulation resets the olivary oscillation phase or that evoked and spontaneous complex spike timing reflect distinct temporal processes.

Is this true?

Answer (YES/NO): NO